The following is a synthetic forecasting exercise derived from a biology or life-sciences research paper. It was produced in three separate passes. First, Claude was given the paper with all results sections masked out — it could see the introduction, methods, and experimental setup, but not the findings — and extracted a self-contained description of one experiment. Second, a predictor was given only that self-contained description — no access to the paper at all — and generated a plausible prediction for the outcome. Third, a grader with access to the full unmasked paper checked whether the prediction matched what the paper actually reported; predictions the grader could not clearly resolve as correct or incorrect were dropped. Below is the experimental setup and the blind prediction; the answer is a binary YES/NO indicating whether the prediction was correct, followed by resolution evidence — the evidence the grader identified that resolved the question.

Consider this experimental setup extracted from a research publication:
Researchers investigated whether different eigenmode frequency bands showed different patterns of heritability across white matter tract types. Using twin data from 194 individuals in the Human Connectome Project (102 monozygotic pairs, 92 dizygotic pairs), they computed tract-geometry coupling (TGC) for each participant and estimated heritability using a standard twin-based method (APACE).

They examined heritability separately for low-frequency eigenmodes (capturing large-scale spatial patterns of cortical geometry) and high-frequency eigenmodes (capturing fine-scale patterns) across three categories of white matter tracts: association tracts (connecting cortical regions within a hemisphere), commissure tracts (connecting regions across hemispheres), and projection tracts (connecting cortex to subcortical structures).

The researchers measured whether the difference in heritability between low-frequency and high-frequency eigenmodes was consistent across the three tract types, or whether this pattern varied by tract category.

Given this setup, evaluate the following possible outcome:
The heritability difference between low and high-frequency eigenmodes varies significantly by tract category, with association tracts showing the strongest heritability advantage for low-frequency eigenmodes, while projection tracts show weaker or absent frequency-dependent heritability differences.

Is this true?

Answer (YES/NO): NO